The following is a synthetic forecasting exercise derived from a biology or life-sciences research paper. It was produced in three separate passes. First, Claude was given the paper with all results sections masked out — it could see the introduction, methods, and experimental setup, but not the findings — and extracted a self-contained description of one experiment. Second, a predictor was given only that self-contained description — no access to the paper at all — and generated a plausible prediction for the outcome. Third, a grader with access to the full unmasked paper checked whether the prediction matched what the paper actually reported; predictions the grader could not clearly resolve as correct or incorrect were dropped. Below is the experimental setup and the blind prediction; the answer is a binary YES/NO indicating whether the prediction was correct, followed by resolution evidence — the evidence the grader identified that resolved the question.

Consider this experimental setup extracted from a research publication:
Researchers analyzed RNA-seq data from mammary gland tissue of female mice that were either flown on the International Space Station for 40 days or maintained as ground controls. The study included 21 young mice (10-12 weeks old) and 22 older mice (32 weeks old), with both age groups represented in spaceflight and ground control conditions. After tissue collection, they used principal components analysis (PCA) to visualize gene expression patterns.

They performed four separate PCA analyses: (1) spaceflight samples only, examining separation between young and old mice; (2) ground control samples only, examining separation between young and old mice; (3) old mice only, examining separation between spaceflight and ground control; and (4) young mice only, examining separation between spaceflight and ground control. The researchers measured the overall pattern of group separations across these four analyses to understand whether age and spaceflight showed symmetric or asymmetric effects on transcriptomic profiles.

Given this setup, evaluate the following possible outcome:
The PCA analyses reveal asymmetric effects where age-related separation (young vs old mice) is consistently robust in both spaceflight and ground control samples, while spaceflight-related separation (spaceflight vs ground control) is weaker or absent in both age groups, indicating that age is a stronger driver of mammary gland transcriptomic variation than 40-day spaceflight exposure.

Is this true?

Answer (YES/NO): NO